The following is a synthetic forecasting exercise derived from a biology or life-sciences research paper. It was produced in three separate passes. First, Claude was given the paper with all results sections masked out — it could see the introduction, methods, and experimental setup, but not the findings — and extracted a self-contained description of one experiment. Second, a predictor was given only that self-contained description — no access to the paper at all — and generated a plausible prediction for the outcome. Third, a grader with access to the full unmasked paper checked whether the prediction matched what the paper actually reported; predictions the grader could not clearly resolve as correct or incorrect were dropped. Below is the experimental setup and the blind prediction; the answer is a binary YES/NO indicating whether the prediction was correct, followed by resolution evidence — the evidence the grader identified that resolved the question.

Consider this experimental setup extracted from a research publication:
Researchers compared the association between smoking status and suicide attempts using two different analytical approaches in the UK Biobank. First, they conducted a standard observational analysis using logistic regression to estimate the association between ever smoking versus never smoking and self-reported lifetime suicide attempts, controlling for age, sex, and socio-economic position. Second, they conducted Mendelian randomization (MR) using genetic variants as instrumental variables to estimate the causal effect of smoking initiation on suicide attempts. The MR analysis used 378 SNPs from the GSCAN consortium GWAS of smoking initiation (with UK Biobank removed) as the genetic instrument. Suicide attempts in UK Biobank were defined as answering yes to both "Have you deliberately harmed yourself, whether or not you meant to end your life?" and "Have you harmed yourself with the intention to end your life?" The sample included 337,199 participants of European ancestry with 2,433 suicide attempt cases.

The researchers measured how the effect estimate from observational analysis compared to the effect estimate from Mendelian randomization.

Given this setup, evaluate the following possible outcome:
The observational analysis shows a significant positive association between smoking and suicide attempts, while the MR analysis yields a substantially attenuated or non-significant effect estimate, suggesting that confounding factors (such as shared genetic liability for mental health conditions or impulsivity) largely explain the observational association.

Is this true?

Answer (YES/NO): YES